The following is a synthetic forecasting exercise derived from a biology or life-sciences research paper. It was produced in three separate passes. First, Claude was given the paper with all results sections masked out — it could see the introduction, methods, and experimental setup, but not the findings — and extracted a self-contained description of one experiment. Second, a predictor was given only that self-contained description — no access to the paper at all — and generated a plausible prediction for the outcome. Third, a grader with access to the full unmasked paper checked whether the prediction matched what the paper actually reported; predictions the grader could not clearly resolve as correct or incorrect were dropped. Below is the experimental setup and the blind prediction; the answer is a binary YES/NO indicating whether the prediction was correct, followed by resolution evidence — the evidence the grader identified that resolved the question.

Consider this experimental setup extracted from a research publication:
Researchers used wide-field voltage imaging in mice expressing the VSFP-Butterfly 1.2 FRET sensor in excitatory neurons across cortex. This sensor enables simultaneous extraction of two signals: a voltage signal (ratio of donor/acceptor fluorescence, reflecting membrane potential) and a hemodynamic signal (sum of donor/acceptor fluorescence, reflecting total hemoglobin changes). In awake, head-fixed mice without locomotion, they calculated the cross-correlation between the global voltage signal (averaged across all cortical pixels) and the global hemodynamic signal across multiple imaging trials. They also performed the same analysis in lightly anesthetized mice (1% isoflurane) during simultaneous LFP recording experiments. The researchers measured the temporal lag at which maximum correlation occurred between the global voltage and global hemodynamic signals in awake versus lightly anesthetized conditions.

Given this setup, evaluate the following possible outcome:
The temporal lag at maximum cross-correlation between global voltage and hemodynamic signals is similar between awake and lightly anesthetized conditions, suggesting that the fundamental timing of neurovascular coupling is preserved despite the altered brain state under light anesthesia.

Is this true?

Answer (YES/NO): NO